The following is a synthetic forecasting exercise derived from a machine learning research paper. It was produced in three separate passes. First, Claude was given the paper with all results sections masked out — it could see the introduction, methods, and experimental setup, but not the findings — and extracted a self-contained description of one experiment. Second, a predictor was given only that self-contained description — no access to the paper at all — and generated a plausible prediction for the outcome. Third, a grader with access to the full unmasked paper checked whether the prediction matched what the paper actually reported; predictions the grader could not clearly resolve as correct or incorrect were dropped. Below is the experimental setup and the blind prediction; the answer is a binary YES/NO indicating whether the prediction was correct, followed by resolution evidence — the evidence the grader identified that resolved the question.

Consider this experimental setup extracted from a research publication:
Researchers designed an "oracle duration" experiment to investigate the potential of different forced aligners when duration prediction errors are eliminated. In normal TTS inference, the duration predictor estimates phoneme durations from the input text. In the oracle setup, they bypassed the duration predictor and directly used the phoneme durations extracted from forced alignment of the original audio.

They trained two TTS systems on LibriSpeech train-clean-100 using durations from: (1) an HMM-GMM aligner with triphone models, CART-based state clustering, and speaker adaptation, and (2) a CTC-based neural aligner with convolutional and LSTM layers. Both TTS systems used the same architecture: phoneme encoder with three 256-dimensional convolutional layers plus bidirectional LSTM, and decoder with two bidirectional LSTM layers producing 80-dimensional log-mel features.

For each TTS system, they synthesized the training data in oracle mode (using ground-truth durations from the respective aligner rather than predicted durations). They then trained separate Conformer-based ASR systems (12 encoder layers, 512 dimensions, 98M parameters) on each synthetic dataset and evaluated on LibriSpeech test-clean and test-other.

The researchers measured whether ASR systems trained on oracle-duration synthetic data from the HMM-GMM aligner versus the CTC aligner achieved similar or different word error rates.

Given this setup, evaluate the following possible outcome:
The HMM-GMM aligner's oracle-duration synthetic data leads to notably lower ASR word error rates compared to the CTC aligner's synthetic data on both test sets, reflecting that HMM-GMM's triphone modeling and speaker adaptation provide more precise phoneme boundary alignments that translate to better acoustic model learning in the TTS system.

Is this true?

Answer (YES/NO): NO